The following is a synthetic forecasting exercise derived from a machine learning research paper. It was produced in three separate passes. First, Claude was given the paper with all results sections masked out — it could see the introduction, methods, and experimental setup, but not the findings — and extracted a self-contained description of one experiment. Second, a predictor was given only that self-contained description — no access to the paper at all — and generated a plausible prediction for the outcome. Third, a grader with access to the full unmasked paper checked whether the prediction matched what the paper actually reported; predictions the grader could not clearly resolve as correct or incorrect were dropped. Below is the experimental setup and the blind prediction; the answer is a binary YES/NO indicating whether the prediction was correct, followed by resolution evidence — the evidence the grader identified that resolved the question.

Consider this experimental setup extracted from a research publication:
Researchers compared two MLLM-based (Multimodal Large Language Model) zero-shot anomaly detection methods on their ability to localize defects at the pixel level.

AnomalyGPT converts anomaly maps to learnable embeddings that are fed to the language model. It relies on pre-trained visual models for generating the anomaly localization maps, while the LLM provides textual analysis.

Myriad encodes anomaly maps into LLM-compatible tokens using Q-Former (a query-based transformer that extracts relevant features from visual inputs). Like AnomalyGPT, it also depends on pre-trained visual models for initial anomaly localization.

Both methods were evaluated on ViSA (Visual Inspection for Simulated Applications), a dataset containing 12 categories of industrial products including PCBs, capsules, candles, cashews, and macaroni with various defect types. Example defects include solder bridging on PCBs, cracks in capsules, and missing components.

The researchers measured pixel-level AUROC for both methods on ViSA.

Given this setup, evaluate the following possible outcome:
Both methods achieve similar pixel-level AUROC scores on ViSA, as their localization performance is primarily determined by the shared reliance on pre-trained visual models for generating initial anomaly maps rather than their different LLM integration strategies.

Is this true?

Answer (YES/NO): NO